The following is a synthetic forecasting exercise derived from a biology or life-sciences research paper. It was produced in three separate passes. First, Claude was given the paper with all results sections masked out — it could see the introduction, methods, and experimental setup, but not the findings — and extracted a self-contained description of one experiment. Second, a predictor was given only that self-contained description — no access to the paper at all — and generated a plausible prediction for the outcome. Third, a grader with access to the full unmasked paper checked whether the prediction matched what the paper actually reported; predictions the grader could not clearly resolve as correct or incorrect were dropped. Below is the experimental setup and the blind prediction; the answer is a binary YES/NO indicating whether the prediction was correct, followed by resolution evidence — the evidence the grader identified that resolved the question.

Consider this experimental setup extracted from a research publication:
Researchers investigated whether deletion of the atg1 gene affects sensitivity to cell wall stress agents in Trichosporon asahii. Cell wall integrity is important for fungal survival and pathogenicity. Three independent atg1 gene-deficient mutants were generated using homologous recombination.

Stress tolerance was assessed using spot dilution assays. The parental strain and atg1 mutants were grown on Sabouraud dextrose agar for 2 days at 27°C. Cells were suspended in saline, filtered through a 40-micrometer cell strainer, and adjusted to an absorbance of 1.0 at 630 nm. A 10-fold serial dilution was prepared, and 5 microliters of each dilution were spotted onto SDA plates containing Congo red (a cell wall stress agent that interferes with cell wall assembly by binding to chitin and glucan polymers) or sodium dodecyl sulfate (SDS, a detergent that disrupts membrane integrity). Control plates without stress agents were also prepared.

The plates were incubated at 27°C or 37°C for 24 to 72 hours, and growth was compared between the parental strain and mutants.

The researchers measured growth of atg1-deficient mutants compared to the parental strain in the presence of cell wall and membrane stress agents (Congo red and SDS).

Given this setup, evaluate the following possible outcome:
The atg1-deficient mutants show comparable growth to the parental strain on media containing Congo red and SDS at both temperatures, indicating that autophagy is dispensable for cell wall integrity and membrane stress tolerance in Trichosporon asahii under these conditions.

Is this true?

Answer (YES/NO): YES